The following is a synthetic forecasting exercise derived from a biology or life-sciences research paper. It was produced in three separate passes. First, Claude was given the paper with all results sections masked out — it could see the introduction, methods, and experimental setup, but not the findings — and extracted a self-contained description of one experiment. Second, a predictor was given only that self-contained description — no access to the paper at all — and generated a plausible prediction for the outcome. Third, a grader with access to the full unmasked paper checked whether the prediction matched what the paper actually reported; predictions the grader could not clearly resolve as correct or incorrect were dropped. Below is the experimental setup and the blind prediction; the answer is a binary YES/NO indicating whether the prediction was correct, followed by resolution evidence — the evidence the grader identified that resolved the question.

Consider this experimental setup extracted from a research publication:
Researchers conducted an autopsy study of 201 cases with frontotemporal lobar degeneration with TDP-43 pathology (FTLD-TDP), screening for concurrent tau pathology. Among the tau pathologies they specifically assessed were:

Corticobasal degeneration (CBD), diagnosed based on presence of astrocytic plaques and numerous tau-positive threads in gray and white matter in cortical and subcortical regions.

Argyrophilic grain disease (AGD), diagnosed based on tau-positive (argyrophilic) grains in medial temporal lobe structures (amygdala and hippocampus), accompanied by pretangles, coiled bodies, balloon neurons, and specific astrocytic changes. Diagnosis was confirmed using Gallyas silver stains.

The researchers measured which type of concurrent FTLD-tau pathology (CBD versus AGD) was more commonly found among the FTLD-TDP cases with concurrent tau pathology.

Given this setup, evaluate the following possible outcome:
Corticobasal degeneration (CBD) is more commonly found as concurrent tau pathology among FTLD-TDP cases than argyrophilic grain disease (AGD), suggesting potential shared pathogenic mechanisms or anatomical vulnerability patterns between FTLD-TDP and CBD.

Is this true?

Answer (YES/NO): NO